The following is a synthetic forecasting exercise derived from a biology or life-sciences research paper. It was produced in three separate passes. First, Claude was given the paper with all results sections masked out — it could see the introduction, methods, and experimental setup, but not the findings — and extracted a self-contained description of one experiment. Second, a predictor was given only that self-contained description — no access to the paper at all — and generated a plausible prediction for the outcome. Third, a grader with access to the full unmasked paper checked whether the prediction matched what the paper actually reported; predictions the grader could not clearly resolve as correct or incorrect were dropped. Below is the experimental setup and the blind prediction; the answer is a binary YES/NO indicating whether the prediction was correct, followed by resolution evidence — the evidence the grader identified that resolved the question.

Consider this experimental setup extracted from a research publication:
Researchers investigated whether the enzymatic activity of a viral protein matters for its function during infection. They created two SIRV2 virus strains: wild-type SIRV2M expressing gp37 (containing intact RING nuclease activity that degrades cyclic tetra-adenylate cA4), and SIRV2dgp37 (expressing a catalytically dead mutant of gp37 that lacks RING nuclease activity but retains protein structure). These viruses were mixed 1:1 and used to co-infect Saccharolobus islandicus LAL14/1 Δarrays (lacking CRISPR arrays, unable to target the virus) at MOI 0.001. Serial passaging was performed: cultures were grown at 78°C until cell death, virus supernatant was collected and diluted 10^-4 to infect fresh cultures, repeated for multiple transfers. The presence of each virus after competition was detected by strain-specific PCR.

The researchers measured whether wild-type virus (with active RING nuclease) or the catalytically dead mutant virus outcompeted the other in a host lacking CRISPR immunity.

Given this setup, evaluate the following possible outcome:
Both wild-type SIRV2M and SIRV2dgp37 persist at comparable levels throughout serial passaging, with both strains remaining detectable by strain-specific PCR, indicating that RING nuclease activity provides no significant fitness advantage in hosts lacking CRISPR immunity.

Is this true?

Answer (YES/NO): NO